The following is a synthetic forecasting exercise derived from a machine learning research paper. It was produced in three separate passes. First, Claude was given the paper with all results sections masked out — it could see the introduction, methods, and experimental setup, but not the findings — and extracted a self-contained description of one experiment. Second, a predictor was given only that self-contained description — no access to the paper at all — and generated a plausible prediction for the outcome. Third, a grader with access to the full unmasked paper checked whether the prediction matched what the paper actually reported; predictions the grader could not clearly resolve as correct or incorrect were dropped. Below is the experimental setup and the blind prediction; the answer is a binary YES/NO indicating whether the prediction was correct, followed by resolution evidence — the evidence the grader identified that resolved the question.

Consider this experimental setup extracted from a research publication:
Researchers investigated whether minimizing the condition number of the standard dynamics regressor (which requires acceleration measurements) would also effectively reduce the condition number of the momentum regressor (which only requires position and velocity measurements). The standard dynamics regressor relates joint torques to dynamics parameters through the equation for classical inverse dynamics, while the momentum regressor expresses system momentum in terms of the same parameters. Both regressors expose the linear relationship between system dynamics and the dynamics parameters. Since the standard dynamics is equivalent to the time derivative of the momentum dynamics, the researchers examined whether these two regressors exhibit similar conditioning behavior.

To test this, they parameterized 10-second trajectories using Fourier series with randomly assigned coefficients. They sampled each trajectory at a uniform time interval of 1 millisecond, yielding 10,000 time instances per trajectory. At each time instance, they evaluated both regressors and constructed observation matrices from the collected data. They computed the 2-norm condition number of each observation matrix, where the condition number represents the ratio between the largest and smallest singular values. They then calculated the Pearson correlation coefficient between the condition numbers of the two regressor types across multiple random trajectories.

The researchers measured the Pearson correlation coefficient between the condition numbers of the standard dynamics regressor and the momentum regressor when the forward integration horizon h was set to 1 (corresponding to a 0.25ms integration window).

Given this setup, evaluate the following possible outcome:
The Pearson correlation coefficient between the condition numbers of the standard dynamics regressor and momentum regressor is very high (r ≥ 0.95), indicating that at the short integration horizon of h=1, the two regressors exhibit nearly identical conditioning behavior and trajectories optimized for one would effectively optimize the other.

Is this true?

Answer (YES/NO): YES